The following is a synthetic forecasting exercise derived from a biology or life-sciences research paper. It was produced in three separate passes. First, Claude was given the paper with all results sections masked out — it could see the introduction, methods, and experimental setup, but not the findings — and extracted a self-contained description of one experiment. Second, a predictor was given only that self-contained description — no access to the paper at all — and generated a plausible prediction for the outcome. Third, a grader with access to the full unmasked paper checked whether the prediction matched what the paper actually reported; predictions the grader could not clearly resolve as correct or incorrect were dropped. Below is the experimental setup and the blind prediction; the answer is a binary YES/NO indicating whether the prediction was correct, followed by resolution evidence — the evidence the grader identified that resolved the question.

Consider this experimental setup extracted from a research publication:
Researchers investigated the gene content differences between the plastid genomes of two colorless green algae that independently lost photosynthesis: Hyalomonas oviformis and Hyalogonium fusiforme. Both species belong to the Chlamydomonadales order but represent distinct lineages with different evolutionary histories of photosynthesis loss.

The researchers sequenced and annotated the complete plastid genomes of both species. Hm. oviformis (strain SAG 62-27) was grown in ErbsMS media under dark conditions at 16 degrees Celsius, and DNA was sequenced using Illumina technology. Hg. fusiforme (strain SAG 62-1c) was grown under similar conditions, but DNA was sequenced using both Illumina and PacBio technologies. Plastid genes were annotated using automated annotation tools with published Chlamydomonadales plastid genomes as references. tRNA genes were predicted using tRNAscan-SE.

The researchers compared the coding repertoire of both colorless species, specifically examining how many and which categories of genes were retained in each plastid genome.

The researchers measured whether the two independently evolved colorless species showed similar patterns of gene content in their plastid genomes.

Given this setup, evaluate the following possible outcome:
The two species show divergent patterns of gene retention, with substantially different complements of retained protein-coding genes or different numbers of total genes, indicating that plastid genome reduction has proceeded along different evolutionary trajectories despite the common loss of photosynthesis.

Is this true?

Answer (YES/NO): YES